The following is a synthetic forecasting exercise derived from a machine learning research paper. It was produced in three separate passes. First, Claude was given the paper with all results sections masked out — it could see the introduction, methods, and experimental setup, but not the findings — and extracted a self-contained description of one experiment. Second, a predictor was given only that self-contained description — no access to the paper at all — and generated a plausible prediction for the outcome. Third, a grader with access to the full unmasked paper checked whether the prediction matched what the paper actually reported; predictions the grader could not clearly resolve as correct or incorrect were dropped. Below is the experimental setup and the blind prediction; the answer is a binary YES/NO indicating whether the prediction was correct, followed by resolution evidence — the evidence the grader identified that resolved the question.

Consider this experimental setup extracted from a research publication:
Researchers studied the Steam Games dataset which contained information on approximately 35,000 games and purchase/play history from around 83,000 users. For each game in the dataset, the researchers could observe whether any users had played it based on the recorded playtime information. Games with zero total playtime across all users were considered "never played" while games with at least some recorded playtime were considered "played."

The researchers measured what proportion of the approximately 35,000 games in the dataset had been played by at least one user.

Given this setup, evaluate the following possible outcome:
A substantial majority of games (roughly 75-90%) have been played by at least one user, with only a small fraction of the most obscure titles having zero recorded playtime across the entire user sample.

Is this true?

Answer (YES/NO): NO